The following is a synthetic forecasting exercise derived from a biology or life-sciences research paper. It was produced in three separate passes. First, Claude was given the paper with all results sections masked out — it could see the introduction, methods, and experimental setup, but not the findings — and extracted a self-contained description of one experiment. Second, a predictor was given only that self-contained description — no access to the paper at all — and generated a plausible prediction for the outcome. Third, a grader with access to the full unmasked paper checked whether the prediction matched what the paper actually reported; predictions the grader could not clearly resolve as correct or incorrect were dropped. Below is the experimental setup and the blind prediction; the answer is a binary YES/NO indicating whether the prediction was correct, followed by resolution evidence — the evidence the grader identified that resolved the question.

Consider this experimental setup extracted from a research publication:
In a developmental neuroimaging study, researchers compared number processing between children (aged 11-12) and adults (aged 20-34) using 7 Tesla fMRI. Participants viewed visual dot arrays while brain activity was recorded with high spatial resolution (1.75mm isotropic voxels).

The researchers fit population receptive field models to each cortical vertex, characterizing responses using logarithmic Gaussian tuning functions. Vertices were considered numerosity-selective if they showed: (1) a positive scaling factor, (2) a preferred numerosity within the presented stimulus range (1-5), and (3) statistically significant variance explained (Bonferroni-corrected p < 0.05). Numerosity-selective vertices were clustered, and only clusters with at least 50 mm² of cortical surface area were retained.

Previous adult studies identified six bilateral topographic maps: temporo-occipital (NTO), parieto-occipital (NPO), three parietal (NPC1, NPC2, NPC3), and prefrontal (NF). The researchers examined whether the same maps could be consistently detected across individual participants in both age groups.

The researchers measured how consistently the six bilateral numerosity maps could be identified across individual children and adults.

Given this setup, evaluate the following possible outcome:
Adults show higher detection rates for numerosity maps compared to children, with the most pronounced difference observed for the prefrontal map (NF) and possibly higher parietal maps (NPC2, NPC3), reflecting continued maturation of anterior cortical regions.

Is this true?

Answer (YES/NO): NO